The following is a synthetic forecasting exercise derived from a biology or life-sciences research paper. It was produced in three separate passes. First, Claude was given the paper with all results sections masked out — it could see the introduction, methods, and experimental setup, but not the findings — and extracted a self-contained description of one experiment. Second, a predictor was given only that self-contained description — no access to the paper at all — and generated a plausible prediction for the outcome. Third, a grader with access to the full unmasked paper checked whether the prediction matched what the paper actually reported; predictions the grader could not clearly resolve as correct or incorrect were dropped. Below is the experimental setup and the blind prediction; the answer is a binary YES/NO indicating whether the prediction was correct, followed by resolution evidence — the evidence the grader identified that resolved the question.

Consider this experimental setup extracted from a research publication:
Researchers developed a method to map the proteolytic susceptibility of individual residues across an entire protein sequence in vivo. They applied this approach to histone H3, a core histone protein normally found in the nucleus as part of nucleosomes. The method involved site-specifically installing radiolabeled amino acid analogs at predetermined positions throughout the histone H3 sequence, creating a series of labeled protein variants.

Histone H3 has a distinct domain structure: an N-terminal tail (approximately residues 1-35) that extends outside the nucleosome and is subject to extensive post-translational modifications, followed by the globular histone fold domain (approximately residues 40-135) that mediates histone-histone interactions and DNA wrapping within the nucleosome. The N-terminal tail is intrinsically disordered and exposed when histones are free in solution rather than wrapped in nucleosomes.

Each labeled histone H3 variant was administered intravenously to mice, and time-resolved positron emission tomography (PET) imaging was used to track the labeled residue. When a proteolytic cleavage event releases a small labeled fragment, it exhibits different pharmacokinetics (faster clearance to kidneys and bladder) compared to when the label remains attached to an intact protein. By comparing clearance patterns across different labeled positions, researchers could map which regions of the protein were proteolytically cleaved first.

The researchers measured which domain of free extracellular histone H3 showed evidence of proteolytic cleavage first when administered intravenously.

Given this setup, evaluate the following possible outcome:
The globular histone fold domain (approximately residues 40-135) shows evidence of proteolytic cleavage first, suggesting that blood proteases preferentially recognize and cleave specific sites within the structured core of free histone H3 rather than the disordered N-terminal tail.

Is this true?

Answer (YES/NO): NO